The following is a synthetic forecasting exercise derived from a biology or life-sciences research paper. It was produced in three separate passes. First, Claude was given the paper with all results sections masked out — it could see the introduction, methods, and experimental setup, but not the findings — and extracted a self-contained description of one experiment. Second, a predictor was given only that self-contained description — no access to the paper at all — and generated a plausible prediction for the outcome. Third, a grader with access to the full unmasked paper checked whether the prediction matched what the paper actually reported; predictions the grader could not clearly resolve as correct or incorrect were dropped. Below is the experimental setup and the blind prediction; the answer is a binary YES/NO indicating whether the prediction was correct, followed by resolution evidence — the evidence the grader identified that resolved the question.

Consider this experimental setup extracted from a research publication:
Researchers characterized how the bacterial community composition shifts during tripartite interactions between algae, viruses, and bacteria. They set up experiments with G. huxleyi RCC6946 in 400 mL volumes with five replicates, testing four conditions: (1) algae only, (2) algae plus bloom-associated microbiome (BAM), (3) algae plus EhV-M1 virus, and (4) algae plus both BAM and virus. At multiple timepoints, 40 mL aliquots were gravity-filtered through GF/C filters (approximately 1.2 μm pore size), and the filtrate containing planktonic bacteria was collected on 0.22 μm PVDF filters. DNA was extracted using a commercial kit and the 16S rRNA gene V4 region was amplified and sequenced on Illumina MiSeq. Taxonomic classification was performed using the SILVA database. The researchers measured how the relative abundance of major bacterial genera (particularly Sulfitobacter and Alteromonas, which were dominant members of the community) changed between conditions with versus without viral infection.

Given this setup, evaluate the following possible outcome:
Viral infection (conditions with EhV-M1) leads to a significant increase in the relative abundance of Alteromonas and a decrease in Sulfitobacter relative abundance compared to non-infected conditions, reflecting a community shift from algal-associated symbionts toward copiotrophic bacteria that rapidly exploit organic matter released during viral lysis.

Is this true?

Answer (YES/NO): NO